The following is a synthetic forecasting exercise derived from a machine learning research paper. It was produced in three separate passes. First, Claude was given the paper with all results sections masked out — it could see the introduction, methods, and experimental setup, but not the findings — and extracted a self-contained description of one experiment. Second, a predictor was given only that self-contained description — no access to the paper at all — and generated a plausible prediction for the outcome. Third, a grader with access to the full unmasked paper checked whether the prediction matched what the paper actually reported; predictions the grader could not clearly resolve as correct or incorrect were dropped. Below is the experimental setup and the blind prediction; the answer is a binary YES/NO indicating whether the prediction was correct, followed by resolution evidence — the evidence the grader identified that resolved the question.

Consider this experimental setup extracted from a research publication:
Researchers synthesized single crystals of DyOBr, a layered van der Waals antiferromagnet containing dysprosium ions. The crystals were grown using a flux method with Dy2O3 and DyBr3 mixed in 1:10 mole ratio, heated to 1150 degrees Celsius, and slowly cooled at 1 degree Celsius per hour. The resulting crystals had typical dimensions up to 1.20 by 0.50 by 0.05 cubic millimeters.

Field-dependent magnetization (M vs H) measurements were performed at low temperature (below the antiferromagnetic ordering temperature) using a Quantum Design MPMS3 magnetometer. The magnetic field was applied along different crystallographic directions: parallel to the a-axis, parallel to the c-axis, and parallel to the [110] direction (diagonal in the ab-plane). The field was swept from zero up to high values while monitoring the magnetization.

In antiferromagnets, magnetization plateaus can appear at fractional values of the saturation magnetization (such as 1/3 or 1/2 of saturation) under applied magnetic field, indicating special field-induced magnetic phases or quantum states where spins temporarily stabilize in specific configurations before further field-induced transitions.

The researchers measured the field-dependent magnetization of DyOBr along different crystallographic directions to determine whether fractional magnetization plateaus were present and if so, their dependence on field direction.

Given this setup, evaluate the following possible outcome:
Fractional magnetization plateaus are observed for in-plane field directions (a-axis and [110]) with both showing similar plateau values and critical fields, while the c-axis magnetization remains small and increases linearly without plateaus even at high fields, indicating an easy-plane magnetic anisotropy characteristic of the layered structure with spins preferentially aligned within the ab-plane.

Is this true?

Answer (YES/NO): NO